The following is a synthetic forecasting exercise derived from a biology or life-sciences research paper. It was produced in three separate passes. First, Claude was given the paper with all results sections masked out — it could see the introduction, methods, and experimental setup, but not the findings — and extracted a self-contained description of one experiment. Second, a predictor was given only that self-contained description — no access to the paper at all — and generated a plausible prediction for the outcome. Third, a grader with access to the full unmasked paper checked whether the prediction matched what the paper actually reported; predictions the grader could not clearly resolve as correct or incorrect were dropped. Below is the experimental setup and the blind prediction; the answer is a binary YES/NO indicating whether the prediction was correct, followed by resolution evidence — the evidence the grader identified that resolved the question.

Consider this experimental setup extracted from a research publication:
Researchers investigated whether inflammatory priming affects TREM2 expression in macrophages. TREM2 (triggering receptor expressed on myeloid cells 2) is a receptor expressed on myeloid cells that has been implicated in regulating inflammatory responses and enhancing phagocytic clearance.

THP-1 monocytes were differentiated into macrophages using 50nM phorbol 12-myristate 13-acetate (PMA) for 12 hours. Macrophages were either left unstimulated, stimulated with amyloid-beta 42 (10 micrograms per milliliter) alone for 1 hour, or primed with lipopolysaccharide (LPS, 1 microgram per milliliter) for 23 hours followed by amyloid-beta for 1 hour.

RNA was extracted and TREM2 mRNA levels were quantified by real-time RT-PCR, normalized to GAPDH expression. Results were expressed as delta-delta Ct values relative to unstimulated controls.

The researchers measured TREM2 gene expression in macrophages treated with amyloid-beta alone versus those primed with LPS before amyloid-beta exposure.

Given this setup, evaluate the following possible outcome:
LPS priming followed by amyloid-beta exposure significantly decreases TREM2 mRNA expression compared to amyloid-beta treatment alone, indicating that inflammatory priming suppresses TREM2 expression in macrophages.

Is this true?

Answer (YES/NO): YES